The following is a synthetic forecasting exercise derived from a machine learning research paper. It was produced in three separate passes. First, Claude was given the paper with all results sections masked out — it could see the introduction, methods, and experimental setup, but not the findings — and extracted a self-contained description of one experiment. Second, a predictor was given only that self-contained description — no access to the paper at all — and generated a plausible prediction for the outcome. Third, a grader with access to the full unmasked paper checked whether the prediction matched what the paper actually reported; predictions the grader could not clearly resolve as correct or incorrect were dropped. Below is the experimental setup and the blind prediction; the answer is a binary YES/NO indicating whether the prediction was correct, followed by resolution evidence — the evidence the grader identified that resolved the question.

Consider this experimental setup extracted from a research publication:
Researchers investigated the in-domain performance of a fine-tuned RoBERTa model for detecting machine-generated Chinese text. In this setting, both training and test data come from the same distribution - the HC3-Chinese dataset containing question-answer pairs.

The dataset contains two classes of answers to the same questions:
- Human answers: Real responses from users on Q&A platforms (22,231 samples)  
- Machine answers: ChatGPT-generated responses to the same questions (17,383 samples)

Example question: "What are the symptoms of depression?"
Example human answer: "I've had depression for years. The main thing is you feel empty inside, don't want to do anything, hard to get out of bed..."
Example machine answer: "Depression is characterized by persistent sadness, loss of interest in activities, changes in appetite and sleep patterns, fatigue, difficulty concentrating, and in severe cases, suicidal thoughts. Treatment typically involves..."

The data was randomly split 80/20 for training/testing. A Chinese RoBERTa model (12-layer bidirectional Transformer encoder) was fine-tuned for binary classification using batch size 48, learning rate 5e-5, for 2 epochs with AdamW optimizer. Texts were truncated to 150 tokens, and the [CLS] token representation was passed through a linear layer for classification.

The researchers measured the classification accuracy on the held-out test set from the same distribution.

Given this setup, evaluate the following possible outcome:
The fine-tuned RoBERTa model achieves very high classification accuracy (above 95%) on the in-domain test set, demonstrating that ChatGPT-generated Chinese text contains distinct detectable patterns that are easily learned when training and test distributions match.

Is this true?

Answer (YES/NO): YES